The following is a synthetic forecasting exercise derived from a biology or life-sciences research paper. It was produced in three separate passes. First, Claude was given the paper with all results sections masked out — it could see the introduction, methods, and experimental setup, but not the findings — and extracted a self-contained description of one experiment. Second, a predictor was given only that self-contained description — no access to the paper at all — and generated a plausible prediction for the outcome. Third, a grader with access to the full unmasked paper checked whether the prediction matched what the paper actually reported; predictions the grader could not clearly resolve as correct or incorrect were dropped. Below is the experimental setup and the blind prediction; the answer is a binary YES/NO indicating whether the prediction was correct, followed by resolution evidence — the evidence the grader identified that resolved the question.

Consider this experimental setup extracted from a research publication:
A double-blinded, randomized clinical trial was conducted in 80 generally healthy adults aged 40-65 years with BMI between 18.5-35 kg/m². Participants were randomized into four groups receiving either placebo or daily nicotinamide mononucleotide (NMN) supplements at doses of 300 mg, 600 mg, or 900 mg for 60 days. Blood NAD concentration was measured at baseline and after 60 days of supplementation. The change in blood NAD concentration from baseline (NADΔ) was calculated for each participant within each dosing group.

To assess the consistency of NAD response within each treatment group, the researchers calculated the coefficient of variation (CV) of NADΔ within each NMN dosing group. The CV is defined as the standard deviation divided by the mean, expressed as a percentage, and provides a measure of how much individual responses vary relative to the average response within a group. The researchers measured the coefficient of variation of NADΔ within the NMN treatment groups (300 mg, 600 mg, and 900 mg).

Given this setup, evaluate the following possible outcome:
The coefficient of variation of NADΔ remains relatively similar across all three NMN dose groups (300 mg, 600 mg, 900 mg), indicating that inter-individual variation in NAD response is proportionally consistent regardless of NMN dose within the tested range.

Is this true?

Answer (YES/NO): NO